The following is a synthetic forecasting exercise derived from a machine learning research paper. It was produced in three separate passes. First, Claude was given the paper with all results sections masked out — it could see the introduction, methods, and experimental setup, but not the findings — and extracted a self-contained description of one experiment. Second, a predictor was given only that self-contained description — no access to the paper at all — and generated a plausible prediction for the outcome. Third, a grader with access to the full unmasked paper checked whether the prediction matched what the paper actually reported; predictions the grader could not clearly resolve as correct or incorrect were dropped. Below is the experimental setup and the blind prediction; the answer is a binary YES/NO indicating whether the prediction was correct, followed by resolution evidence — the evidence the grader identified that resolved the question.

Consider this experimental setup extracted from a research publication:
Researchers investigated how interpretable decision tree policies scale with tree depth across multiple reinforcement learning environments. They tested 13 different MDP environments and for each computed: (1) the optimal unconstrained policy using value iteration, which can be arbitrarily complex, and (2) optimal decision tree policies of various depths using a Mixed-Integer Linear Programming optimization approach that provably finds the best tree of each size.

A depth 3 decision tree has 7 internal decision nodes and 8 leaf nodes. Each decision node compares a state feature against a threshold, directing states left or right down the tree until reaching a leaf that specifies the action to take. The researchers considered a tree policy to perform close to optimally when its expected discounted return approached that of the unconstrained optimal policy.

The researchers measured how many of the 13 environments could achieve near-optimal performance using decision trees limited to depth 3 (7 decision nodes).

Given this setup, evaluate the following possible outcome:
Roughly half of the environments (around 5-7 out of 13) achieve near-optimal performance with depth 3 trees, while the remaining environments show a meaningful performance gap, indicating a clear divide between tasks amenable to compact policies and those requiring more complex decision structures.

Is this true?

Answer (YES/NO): NO